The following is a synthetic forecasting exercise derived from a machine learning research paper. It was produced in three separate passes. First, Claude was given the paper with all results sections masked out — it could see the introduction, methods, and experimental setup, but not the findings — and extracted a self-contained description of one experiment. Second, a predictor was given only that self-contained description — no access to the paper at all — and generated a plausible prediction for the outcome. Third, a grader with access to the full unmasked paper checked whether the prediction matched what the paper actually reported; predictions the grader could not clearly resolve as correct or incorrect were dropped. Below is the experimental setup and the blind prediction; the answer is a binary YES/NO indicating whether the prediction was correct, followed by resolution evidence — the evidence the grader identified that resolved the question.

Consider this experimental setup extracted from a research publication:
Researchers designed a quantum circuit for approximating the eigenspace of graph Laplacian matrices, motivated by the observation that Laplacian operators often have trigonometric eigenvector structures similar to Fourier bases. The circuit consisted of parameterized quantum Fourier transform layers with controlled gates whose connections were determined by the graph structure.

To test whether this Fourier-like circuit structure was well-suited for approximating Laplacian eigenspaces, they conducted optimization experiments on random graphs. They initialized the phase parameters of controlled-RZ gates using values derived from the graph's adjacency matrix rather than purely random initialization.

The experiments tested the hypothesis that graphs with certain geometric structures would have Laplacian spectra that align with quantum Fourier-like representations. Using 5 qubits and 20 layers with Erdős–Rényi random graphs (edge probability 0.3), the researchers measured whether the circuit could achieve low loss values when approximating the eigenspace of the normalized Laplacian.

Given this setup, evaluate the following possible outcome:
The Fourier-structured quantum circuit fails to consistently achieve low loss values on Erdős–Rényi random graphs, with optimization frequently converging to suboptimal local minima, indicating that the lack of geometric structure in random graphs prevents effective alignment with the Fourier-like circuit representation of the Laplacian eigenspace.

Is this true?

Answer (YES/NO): NO